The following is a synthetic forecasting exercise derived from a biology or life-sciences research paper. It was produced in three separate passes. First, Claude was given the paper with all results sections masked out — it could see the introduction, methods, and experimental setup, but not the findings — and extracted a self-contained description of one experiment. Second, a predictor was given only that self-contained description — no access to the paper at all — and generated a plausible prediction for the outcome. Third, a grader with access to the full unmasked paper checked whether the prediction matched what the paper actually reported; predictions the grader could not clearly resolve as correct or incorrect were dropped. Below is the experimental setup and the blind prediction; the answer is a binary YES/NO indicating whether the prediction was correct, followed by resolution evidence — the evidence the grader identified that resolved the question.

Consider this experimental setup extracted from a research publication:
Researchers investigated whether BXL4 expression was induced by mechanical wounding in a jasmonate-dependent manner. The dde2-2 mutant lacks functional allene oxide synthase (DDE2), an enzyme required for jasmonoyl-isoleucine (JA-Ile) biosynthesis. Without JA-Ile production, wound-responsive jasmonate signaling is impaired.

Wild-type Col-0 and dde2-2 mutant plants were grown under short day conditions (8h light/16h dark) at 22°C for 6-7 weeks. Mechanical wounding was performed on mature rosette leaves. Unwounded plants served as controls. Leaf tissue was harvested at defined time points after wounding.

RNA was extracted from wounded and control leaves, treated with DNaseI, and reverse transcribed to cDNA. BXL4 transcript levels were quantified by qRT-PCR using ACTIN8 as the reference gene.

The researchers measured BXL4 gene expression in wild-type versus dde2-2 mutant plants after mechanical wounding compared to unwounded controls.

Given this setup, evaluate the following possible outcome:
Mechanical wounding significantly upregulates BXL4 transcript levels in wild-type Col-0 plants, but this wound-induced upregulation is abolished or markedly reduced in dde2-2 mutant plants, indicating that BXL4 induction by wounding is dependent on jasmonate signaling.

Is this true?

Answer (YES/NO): YES